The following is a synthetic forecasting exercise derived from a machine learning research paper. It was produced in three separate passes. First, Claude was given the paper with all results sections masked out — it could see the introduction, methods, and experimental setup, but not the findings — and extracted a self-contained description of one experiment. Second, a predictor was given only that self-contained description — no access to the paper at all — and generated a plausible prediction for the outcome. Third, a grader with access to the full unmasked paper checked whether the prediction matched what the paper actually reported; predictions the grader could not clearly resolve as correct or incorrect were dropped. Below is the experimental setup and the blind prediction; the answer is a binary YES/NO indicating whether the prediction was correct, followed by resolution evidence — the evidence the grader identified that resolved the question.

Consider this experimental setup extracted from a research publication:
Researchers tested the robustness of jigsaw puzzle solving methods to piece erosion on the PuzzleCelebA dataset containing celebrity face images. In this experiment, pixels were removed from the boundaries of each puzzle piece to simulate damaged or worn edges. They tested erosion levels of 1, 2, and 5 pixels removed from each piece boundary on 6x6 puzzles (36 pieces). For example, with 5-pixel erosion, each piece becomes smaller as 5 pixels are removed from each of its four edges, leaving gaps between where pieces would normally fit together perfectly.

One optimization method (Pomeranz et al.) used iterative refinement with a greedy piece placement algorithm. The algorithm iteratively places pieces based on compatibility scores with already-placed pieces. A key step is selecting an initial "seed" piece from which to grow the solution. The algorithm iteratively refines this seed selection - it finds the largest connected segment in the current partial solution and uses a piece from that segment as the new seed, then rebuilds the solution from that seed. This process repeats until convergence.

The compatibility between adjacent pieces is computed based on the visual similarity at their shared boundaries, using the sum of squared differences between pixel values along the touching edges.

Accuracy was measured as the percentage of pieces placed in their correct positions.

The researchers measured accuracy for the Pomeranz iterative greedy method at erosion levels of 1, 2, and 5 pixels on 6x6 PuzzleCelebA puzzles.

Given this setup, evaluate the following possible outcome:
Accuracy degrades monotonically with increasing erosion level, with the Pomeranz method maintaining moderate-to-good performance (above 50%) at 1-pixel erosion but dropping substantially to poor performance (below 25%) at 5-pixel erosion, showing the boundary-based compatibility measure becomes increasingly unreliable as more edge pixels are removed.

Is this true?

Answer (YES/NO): NO